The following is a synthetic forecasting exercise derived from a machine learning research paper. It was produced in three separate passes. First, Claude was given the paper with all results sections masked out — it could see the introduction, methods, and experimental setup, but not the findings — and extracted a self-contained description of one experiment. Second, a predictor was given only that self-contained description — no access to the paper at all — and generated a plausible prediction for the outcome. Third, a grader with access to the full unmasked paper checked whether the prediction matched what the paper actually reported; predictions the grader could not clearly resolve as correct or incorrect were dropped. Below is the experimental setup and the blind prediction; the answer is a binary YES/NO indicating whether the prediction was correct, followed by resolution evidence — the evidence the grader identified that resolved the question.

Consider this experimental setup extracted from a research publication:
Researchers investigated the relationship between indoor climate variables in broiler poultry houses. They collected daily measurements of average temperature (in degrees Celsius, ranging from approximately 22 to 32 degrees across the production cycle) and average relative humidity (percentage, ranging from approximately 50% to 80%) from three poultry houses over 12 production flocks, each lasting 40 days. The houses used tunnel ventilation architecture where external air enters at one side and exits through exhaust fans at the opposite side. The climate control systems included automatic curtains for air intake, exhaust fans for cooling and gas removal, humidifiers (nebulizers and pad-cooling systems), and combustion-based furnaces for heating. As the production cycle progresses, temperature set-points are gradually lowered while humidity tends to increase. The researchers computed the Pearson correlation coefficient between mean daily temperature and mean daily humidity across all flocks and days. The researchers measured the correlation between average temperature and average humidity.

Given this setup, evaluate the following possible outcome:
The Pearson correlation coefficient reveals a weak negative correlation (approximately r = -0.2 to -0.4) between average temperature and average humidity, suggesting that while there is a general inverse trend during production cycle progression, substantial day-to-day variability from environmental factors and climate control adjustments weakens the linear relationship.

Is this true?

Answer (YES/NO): NO